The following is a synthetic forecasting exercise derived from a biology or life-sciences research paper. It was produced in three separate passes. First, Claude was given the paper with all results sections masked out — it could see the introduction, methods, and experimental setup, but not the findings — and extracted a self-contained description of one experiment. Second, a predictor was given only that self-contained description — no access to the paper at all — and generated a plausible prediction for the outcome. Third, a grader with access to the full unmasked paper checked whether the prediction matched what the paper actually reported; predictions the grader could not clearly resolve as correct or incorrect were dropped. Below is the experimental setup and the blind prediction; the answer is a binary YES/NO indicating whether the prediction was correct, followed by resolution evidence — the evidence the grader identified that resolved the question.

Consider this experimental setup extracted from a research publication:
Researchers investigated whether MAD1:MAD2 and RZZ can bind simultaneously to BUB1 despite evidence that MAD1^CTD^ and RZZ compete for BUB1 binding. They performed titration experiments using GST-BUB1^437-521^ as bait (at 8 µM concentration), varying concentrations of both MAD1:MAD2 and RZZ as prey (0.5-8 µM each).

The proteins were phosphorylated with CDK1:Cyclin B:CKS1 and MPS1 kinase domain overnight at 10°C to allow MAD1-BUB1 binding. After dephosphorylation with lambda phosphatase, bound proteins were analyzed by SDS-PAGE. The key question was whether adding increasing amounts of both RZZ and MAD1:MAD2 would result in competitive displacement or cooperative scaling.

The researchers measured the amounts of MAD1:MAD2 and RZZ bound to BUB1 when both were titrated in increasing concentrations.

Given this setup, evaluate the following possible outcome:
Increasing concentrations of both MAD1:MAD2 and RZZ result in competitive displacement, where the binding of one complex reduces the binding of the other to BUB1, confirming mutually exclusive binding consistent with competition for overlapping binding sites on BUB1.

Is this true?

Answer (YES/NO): NO